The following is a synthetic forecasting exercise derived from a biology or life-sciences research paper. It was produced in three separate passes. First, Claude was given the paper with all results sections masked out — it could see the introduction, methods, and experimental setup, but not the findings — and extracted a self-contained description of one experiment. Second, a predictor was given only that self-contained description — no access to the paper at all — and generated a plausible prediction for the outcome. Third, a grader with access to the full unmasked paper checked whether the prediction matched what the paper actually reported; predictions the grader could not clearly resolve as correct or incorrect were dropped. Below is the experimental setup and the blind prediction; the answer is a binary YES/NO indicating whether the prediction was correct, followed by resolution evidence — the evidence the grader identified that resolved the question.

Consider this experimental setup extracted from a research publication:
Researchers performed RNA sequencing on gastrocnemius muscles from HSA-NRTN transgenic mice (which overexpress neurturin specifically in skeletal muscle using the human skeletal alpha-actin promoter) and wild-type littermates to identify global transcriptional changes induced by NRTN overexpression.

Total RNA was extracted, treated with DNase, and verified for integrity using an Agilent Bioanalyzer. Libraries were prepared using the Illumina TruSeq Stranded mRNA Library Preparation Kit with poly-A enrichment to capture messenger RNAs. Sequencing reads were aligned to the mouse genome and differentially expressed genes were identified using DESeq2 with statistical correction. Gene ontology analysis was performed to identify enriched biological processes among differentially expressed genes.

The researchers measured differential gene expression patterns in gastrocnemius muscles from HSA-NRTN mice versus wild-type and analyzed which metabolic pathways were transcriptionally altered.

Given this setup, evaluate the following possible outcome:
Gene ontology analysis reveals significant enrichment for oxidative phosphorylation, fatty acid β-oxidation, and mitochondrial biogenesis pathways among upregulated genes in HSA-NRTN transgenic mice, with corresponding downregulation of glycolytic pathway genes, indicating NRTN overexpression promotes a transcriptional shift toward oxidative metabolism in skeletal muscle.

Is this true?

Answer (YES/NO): YES